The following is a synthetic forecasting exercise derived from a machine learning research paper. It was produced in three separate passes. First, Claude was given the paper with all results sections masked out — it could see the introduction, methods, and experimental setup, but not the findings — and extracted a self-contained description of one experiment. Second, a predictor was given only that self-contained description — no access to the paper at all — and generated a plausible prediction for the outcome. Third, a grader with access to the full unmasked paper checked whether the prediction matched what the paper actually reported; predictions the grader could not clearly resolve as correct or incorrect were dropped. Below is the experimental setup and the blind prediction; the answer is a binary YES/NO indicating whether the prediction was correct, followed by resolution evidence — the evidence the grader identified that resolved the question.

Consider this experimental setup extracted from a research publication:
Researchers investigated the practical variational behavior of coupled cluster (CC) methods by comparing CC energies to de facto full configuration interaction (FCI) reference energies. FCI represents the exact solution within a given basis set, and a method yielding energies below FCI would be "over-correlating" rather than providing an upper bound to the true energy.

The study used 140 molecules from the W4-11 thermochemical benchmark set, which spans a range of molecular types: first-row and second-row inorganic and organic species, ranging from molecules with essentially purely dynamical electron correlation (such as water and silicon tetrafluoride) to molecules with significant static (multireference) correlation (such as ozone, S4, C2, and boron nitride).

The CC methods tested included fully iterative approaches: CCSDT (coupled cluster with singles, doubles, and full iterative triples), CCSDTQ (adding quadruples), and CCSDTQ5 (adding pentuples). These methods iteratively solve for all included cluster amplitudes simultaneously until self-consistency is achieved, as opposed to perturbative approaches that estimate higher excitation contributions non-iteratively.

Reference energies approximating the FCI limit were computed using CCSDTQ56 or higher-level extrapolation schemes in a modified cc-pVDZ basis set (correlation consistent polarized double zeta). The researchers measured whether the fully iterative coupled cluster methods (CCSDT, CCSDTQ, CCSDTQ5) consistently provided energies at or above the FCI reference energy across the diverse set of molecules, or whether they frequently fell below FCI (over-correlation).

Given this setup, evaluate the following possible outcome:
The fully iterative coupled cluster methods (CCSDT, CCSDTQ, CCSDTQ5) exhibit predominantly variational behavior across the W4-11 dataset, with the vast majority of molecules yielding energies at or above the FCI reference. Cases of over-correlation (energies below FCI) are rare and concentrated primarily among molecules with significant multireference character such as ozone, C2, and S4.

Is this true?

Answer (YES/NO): NO